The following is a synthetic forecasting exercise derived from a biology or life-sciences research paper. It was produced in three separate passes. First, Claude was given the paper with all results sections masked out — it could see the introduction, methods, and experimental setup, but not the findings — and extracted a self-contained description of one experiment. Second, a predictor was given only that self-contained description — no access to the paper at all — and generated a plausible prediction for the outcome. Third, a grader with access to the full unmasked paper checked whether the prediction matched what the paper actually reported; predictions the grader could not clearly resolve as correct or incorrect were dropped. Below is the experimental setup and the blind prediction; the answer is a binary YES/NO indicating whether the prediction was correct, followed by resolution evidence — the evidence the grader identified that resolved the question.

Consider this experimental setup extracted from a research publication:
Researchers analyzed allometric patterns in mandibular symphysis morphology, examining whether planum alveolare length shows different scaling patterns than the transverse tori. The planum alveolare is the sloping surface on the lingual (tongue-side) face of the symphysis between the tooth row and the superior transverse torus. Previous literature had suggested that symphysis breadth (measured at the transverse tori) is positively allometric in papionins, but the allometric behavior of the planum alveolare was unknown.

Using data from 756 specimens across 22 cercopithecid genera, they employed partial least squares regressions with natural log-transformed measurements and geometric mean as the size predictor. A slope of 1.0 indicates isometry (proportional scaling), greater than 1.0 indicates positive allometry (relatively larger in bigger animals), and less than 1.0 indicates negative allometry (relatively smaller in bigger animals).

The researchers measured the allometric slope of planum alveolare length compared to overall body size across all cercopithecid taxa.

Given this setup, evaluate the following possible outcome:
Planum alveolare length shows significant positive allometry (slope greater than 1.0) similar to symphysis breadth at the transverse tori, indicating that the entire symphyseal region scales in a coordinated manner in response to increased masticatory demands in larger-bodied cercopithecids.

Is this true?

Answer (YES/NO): YES